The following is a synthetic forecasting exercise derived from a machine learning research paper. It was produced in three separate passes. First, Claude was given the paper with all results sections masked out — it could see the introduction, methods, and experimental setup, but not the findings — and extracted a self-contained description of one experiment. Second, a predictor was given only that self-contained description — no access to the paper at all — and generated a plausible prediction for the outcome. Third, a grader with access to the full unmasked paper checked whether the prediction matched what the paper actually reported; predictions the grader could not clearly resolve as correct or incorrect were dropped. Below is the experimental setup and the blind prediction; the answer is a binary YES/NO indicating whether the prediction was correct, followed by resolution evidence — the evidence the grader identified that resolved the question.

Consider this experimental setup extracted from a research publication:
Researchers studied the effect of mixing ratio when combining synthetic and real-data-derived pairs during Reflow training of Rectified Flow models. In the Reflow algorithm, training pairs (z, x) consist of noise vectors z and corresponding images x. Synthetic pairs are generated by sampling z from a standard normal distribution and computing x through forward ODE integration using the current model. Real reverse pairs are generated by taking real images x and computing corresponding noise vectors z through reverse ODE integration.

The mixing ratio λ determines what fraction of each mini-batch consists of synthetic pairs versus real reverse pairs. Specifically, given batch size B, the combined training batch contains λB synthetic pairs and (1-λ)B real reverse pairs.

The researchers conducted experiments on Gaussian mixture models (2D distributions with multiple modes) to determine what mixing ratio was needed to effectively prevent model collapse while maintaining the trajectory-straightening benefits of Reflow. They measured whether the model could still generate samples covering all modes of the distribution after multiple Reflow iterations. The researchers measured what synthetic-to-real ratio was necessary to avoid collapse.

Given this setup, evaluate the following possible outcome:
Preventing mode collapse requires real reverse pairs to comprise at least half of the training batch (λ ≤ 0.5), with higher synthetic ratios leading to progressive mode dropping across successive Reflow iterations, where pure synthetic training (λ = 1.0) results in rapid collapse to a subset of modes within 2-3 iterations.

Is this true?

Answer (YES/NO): NO